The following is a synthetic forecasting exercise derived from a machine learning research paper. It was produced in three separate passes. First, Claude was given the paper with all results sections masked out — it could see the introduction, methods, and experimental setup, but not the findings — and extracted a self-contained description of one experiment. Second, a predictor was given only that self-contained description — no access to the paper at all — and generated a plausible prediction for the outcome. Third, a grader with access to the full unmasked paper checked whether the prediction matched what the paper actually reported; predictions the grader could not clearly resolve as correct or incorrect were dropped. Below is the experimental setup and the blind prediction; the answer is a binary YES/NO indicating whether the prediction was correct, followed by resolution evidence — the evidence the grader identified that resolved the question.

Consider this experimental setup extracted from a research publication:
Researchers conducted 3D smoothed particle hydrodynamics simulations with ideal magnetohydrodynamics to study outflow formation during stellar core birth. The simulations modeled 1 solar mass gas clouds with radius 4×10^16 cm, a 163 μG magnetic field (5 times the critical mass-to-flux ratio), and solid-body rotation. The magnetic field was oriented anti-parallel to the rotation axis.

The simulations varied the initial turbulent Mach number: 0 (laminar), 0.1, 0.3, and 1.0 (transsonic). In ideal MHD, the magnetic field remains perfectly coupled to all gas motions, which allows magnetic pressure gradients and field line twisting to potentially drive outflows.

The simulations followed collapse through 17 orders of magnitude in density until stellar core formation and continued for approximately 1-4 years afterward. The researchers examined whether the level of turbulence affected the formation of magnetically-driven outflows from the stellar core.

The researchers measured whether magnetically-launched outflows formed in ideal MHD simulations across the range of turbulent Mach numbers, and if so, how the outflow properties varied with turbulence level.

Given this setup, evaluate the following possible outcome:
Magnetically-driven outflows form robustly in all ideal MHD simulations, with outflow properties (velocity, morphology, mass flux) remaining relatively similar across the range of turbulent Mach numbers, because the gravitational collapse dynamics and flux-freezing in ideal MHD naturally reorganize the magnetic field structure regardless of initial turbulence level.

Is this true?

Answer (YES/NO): NO